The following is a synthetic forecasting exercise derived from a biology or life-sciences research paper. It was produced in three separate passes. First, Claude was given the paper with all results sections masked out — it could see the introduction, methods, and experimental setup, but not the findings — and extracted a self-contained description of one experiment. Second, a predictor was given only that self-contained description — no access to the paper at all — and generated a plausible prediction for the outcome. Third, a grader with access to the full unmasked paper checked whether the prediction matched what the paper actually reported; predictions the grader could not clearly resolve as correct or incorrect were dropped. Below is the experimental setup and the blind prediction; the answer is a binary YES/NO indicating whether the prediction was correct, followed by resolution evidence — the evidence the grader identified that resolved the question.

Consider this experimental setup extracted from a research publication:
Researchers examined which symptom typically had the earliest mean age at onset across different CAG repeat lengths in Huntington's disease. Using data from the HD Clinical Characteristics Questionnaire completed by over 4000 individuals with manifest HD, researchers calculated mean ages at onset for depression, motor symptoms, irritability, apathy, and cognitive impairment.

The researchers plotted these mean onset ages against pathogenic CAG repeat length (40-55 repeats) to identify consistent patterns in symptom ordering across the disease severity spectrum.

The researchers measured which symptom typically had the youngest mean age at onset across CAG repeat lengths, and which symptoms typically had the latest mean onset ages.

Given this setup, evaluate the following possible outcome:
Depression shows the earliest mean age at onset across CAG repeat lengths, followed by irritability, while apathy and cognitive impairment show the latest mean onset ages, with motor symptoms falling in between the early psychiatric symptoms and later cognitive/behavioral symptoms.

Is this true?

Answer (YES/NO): NO